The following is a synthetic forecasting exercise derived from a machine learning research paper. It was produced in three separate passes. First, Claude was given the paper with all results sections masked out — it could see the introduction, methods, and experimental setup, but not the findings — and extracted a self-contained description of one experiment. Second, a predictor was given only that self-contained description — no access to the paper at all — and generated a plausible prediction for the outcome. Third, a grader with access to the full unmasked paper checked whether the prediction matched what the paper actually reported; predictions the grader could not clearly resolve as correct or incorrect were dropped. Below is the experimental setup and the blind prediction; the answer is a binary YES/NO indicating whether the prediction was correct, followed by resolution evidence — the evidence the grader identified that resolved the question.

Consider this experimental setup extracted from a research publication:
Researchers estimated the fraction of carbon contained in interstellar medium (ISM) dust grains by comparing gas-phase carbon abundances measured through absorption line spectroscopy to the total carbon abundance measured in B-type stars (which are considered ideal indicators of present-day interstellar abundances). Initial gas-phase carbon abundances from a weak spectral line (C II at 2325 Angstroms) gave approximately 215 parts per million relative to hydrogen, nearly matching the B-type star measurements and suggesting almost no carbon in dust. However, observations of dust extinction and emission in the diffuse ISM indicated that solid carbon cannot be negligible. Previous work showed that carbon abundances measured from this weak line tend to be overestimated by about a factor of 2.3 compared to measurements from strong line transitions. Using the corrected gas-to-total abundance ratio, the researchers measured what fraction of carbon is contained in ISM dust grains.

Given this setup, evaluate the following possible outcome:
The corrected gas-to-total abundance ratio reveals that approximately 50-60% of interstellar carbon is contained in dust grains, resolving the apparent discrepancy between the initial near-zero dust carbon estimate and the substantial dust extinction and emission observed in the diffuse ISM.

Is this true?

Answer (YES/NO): YES